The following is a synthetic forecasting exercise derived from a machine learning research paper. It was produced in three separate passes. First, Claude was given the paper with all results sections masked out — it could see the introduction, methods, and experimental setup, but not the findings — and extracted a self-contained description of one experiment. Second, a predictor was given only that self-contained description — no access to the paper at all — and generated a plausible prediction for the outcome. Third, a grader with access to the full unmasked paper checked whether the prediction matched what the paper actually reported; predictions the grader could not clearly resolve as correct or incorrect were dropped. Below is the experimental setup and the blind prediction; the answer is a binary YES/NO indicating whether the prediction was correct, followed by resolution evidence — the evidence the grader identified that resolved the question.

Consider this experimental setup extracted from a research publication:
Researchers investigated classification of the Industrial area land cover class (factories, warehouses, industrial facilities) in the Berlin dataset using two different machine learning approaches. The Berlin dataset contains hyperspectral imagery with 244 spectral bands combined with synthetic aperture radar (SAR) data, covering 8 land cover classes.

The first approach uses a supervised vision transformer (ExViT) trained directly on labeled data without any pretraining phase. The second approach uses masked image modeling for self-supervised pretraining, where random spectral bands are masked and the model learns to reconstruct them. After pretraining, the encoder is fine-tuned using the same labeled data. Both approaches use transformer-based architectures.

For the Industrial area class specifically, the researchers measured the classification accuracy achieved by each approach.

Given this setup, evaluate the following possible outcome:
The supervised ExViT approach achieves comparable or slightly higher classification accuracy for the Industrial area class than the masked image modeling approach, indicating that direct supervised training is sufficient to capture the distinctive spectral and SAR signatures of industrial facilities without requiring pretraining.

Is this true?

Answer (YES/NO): NO